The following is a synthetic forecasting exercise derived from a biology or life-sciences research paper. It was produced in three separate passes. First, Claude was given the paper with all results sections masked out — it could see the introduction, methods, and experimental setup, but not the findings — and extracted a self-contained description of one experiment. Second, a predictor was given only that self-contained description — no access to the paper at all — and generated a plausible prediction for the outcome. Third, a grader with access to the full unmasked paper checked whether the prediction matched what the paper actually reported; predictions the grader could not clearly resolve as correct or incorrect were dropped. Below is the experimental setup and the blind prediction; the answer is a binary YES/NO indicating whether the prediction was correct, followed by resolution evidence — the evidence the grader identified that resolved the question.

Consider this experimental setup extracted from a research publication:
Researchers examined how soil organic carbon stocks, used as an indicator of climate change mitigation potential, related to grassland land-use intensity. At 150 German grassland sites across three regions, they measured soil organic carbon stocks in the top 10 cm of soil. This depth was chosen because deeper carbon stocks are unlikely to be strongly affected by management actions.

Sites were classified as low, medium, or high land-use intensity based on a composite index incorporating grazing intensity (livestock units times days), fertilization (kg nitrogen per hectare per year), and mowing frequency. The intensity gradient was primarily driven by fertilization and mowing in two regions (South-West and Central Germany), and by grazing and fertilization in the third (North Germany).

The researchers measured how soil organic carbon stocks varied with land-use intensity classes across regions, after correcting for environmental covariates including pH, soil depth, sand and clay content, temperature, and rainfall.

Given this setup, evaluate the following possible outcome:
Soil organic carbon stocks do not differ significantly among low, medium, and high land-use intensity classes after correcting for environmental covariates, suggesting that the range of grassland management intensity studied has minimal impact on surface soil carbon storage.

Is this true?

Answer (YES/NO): YES